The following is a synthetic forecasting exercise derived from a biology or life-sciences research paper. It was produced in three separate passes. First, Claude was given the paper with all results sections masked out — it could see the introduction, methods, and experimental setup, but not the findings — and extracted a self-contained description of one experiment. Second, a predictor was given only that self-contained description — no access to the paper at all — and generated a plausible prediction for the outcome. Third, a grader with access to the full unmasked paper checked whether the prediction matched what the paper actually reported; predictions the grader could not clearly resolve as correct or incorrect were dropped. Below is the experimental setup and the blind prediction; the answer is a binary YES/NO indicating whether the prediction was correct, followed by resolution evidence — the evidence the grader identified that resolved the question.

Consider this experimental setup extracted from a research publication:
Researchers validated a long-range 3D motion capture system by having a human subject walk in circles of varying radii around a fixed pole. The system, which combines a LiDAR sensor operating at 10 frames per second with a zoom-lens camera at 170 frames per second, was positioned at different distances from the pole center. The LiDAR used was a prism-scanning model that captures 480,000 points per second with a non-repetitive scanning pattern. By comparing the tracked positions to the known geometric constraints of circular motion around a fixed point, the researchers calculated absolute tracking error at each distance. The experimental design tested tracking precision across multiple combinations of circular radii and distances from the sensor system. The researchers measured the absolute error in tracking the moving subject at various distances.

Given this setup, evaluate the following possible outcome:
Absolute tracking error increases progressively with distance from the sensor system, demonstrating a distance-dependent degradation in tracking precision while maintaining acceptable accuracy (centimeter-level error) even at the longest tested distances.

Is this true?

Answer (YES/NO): NO